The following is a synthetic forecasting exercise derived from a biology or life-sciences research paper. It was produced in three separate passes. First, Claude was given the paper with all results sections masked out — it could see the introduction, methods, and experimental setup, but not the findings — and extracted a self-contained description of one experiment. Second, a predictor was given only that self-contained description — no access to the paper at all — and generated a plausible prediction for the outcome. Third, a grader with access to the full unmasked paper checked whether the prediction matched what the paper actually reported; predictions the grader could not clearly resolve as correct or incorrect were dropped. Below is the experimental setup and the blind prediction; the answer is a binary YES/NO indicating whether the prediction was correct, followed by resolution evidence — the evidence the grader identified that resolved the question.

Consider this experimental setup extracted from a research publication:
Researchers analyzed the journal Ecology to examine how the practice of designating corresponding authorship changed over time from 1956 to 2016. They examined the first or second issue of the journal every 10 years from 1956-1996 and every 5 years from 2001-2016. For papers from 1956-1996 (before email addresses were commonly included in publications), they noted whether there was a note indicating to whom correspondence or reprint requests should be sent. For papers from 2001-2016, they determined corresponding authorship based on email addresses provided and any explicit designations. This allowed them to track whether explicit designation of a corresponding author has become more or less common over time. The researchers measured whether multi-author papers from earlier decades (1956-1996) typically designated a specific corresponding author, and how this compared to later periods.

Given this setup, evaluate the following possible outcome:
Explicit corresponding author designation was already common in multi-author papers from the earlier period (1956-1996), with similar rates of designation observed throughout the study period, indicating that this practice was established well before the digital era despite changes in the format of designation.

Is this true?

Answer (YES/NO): NO